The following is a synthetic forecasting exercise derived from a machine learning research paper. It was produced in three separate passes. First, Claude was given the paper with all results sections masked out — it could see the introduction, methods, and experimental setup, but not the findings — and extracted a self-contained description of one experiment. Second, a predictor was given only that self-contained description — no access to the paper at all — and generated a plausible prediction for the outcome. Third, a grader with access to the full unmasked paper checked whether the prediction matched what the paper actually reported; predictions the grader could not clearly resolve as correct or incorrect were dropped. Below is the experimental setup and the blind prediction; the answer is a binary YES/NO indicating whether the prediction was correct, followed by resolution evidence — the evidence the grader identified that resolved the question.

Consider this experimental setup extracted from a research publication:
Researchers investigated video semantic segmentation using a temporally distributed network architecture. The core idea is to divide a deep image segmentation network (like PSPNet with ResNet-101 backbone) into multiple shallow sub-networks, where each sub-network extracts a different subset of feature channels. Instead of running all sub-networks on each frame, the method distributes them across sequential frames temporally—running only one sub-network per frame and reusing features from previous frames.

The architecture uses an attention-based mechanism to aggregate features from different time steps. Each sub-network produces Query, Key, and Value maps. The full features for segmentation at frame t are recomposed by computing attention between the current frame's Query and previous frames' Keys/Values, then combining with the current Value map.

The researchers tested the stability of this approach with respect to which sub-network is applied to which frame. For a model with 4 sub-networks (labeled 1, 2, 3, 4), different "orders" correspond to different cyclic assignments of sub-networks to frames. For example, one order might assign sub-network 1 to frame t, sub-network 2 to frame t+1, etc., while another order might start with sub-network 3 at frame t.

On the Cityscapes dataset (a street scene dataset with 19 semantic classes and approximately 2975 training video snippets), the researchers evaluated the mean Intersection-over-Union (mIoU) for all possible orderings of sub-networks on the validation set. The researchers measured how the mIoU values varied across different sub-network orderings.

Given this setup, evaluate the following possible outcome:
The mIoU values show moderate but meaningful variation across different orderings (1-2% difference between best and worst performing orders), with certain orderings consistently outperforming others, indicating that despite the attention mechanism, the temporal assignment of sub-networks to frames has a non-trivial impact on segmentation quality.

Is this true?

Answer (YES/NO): NO